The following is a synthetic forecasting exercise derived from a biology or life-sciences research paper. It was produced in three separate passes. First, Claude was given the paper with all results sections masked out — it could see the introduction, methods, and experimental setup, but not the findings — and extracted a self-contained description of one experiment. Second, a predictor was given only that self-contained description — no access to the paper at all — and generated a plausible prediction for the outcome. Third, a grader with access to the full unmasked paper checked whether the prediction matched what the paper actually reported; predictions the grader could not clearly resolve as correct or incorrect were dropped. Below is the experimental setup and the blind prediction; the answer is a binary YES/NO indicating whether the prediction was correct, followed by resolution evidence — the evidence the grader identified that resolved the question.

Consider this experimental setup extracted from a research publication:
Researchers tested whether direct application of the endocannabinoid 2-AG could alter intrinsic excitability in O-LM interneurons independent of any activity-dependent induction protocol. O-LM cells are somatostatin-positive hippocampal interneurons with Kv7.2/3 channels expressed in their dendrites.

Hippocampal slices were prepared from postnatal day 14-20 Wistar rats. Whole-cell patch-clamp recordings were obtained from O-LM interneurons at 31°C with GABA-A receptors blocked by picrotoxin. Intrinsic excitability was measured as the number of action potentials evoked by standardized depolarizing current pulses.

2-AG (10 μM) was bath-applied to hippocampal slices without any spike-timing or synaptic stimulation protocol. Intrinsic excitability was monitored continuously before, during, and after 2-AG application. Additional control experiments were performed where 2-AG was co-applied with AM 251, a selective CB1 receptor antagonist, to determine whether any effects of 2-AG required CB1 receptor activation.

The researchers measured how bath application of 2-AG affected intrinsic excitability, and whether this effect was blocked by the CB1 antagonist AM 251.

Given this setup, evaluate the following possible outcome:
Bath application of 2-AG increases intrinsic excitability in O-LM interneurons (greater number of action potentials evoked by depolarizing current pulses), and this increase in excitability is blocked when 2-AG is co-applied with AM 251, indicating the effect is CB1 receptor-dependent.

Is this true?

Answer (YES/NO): NO